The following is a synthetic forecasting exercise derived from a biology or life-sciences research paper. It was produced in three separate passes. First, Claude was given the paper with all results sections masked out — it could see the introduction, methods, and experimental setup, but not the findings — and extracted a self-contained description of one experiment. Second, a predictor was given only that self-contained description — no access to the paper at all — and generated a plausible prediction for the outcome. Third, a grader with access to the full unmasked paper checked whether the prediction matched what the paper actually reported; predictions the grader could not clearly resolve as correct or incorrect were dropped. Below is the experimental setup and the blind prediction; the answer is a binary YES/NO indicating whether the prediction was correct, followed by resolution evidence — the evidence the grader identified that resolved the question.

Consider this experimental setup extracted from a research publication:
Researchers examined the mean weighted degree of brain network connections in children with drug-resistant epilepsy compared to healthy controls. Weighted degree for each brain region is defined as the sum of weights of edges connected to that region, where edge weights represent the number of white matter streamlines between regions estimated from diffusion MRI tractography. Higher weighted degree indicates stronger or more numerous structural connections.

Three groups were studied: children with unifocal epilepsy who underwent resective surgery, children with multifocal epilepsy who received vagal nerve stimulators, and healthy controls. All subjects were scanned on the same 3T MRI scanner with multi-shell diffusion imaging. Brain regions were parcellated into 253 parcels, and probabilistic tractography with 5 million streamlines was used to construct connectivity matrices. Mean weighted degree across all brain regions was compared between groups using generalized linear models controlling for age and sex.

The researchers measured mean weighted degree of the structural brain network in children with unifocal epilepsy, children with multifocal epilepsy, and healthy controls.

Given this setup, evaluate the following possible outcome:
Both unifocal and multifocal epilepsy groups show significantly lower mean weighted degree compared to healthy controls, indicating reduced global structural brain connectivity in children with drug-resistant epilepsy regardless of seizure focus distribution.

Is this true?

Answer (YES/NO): NO